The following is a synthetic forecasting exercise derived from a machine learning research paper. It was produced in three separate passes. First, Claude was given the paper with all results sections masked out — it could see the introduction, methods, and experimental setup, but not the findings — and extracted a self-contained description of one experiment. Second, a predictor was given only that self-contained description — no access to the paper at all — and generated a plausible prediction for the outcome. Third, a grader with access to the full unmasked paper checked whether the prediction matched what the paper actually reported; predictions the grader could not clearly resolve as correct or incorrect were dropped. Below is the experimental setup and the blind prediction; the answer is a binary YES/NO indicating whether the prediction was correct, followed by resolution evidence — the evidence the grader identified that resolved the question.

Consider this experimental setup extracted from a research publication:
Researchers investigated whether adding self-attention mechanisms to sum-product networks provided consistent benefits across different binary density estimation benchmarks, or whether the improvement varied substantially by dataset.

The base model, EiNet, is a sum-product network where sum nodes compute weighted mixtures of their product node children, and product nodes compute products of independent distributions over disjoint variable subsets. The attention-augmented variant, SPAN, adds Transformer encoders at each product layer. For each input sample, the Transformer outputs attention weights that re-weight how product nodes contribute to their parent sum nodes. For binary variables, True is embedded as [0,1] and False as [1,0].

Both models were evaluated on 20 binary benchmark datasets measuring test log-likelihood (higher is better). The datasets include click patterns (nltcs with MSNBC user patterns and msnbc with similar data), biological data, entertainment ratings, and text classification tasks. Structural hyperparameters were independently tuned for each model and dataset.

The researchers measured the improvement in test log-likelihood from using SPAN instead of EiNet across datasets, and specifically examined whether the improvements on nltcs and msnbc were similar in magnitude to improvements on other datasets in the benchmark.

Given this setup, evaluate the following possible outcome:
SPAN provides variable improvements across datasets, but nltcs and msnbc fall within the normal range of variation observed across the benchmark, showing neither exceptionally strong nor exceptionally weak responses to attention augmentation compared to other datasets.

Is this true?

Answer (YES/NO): NO